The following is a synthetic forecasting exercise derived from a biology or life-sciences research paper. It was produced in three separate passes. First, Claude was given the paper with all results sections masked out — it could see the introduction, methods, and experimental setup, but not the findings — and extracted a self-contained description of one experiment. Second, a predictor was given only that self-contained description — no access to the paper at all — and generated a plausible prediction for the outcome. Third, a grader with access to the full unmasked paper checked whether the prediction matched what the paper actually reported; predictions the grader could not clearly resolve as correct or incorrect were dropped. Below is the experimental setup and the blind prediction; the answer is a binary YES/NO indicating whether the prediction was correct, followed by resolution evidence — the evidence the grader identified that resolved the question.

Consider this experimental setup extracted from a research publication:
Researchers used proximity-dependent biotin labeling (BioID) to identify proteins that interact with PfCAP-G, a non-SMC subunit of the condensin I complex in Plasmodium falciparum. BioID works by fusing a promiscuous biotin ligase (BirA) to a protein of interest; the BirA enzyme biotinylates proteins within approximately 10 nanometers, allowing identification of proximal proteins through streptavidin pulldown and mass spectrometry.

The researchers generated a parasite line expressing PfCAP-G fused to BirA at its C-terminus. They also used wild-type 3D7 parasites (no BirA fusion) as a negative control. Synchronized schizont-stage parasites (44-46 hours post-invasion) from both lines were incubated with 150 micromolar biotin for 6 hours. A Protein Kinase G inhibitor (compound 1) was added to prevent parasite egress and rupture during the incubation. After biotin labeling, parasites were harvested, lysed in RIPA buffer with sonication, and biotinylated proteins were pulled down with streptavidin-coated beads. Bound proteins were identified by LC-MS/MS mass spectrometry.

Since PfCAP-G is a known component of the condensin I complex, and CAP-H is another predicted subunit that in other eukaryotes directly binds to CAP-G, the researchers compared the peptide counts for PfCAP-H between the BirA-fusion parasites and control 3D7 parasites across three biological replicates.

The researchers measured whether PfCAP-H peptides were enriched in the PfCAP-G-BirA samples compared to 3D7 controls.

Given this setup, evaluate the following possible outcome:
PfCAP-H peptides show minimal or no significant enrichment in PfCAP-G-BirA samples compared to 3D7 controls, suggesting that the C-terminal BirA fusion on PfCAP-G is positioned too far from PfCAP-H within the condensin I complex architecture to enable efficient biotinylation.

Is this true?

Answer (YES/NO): NO